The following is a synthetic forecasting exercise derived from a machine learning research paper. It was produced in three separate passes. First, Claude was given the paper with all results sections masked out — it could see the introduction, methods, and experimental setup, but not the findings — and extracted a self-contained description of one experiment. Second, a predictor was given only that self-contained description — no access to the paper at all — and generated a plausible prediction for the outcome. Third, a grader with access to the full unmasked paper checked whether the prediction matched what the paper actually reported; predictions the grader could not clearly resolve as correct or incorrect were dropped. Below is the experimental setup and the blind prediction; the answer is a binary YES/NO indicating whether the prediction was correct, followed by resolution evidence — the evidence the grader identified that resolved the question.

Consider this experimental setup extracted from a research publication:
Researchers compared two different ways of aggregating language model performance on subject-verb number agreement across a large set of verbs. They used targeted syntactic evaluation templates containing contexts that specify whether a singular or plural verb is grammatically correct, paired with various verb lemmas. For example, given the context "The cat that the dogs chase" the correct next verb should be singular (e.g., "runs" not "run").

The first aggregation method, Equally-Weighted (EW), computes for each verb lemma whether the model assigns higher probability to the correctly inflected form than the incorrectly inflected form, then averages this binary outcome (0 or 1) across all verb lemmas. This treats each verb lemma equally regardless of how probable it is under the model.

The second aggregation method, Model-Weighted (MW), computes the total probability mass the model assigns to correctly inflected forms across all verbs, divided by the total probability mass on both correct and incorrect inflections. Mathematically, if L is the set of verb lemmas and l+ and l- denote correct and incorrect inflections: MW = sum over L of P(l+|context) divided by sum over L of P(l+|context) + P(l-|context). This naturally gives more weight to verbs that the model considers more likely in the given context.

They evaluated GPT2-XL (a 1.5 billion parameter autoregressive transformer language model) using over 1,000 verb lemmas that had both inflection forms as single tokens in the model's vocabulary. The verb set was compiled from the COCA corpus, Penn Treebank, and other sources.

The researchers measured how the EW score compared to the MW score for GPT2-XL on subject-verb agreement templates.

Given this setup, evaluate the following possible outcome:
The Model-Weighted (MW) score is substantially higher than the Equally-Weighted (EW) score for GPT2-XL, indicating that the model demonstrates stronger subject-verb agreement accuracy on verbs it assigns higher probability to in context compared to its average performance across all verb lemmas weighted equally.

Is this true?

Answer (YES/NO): YES